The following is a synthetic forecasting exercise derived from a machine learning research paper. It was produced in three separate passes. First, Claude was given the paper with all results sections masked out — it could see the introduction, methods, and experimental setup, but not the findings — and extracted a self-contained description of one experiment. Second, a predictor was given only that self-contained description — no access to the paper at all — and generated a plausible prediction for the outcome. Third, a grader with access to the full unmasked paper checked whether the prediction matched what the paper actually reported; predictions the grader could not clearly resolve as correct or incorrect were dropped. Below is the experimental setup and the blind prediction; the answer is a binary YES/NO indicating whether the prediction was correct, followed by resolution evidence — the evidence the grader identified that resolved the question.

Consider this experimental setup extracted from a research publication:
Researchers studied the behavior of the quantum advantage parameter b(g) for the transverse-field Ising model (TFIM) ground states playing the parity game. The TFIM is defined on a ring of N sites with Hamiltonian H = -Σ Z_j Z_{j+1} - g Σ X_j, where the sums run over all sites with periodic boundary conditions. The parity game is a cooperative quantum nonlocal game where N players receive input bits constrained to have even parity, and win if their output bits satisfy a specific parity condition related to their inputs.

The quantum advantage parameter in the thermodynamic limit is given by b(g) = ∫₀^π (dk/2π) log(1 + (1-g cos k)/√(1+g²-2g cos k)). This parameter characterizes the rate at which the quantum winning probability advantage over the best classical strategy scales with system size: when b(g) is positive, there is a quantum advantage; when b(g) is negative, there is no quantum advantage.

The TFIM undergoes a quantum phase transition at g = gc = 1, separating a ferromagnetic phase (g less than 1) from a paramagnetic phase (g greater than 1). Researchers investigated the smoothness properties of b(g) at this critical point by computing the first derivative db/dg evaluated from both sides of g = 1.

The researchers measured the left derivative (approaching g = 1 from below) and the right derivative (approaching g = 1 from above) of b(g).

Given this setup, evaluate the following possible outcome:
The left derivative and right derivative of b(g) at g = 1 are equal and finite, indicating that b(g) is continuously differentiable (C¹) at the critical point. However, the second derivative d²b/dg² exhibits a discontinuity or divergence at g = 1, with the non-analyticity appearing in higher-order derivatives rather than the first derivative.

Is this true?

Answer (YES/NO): NO